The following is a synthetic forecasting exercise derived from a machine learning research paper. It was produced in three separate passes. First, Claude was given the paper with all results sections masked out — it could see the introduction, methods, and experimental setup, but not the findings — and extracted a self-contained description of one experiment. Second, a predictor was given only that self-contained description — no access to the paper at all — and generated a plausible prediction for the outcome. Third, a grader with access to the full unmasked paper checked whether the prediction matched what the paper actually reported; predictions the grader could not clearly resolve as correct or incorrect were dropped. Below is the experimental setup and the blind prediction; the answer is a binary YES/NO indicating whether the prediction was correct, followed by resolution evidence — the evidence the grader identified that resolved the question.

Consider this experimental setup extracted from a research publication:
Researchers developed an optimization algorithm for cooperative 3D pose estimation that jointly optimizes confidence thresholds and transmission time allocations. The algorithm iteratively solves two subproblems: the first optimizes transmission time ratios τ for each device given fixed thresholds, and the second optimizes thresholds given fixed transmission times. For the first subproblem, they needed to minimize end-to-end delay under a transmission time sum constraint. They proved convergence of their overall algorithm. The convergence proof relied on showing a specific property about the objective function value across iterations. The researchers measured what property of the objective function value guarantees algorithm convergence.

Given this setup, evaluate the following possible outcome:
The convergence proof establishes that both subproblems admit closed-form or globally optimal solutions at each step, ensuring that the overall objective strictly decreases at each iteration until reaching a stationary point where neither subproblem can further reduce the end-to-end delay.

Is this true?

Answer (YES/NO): NO